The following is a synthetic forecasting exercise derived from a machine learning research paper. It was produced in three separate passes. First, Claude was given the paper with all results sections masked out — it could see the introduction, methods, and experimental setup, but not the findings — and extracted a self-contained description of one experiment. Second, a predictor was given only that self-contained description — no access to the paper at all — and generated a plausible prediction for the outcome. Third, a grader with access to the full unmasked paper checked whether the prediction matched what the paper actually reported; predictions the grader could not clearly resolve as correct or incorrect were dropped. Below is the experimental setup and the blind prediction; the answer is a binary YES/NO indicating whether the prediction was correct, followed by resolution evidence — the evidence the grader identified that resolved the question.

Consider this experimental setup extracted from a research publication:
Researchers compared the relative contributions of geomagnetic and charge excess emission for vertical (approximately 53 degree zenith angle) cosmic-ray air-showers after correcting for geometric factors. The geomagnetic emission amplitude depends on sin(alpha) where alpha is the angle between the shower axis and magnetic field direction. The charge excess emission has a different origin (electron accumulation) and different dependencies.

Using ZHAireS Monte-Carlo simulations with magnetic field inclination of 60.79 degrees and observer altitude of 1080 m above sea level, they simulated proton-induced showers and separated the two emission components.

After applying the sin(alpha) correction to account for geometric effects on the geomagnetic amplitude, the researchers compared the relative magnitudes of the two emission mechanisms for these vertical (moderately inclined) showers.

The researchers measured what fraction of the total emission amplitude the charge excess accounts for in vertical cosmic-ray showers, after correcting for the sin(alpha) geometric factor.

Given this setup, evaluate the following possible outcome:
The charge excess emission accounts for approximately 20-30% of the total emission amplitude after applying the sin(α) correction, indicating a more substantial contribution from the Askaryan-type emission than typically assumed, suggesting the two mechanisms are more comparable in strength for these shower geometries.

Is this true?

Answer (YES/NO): NO